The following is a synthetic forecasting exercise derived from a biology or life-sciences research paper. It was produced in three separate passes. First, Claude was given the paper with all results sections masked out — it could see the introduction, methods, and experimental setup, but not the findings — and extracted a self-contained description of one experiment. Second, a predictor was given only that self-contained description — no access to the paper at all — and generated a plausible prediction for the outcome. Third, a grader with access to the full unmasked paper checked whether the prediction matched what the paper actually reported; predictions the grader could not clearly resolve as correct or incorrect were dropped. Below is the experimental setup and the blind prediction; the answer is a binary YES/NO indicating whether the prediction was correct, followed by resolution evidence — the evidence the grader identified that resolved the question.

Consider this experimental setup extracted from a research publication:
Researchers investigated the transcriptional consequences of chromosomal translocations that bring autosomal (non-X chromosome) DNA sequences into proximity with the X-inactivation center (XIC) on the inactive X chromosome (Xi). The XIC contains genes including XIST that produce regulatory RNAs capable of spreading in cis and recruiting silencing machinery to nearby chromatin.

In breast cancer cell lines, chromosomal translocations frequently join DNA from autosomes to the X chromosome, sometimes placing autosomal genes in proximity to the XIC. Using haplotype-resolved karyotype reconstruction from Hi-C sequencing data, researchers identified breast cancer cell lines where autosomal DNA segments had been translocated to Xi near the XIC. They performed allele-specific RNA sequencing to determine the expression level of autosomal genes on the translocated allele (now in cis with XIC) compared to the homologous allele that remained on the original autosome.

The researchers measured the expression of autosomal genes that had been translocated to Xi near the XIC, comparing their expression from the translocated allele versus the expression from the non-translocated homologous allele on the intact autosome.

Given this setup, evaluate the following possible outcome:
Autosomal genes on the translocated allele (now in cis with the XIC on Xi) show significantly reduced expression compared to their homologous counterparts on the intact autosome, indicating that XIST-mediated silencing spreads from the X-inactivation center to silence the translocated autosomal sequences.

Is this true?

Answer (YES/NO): YES